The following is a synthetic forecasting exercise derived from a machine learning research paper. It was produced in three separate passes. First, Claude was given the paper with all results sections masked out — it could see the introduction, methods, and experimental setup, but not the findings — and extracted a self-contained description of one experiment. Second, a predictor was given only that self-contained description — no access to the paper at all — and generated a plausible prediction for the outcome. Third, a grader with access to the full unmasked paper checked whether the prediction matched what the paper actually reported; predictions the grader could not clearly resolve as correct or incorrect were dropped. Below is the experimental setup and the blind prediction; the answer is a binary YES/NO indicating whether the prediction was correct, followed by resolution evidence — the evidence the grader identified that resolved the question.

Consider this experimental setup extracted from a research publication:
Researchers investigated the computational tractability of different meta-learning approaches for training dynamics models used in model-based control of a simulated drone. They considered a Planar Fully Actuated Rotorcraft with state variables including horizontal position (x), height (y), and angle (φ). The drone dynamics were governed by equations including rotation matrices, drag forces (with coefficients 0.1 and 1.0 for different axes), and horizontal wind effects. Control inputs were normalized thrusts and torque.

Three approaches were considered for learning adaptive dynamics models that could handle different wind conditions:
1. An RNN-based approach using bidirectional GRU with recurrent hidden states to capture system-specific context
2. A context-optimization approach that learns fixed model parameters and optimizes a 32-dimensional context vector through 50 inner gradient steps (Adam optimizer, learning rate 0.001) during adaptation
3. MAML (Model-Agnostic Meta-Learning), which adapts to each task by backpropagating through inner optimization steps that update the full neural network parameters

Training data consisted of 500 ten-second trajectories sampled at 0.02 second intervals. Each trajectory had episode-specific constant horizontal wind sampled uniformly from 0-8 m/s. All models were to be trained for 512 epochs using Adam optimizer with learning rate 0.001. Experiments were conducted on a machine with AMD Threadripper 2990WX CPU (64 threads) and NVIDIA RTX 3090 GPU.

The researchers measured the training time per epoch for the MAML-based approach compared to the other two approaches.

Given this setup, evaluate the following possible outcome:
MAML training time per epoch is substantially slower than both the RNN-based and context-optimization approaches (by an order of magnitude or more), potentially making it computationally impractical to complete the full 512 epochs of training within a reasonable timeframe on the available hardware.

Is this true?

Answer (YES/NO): YES